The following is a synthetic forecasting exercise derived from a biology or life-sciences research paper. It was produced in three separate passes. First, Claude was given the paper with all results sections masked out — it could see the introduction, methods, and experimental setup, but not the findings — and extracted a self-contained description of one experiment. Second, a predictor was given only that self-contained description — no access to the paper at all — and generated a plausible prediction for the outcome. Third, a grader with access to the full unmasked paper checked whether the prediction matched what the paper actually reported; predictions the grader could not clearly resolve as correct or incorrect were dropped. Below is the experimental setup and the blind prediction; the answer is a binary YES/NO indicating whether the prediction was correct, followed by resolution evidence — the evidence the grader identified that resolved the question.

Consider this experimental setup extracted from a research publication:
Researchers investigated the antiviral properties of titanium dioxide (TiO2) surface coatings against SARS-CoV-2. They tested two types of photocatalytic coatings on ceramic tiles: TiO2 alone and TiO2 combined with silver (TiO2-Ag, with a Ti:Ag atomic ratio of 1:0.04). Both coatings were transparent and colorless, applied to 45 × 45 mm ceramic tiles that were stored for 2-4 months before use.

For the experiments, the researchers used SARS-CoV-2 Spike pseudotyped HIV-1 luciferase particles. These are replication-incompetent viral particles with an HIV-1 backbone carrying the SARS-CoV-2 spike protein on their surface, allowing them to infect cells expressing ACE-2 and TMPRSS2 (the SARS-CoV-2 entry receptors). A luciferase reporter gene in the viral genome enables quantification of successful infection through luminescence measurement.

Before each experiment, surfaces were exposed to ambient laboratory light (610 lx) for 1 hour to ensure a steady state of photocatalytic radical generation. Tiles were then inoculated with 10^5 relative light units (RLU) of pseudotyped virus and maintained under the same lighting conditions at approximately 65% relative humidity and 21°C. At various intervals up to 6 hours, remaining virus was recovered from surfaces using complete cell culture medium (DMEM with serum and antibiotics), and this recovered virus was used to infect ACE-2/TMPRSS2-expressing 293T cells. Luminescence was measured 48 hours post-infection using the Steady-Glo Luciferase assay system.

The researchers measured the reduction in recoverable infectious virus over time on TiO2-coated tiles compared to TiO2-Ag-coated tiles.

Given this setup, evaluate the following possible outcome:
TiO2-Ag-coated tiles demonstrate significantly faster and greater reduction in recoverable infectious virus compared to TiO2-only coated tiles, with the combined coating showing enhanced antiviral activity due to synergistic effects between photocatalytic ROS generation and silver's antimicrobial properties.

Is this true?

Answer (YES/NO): NO